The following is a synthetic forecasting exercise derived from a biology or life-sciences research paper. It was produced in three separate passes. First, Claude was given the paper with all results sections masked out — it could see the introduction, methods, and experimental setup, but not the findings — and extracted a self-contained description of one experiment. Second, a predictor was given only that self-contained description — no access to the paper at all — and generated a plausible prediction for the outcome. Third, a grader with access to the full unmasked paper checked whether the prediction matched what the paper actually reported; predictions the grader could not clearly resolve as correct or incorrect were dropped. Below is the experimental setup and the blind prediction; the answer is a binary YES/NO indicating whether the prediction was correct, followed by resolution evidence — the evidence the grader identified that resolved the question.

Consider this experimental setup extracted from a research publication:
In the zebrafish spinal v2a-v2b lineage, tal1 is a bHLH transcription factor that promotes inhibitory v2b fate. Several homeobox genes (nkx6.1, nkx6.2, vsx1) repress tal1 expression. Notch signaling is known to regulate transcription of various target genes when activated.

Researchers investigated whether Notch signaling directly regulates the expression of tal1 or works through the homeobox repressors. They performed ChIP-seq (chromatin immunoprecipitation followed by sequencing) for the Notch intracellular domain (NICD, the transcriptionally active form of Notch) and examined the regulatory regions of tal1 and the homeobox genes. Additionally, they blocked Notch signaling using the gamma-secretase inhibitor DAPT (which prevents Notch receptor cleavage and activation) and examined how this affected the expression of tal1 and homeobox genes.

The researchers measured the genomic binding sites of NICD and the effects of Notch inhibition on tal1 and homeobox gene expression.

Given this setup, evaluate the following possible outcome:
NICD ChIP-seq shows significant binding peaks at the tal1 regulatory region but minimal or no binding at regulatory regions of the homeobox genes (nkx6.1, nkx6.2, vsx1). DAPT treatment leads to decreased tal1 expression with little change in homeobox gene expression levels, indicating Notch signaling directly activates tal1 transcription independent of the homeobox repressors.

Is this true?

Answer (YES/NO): NO